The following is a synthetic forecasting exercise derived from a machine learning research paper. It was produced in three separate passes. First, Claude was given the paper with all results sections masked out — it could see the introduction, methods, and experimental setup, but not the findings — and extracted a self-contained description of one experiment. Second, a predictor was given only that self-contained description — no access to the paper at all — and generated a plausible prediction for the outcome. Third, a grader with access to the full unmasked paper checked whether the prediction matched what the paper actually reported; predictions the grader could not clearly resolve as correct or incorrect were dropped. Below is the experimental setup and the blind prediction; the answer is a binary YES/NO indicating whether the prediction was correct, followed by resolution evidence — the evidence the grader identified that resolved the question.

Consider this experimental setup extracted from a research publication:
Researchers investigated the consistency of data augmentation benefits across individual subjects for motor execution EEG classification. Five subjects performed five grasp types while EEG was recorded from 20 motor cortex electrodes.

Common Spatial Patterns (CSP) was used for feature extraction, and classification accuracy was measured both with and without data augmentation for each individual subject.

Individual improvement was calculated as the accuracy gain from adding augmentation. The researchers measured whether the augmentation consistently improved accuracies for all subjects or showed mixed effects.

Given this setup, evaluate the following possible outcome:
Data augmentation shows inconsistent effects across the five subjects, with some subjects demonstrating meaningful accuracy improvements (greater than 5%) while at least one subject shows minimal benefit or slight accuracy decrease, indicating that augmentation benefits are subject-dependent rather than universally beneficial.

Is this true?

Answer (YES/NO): NO